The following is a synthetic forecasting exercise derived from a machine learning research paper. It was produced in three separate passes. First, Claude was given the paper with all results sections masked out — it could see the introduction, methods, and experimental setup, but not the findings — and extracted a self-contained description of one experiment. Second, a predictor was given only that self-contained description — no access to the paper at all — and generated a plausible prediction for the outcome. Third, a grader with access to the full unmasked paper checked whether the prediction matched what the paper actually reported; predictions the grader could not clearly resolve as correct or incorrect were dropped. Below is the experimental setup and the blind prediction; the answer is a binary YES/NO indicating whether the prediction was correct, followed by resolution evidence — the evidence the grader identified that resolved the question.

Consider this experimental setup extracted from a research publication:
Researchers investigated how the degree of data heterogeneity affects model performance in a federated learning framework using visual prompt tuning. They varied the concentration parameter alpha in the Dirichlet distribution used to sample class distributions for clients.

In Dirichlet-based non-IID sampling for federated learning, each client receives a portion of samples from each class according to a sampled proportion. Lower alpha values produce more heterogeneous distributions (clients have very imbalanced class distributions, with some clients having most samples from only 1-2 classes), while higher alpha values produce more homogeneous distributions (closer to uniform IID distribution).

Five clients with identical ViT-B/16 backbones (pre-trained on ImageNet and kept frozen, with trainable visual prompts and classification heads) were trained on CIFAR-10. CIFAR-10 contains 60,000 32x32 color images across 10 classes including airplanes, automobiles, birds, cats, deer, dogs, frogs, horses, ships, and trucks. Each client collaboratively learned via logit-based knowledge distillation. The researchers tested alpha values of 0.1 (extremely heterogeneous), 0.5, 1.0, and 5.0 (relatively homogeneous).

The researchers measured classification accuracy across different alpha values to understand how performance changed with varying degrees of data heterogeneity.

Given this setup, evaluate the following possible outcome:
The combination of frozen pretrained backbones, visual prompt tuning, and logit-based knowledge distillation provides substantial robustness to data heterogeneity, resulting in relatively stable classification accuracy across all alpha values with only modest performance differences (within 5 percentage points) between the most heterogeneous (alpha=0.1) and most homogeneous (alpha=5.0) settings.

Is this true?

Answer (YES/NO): NO